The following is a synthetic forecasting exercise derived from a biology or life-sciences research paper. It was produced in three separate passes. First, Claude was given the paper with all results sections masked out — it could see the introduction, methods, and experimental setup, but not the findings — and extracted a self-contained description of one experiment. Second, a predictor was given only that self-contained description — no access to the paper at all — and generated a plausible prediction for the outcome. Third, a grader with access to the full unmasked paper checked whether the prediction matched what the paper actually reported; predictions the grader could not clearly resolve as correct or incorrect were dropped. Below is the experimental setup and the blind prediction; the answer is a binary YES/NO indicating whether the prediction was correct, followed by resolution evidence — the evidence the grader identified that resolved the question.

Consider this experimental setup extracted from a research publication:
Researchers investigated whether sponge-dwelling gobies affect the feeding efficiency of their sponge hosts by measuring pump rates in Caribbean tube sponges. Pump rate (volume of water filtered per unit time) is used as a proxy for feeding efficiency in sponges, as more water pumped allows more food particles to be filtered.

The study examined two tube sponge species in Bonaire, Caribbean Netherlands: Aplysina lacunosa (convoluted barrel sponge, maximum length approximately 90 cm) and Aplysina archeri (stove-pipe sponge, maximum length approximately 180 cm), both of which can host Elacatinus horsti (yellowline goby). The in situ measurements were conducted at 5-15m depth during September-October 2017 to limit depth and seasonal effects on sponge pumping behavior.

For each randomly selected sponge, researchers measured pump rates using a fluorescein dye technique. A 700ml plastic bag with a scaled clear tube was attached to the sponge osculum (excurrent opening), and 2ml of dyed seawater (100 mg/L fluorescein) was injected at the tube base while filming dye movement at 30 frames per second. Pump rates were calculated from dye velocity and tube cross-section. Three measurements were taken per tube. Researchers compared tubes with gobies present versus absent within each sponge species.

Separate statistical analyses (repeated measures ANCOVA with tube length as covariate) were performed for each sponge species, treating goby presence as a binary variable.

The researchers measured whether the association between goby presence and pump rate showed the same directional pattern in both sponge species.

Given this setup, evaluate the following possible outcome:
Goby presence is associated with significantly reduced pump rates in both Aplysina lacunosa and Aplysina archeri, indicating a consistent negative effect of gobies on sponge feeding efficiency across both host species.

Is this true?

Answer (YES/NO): NO